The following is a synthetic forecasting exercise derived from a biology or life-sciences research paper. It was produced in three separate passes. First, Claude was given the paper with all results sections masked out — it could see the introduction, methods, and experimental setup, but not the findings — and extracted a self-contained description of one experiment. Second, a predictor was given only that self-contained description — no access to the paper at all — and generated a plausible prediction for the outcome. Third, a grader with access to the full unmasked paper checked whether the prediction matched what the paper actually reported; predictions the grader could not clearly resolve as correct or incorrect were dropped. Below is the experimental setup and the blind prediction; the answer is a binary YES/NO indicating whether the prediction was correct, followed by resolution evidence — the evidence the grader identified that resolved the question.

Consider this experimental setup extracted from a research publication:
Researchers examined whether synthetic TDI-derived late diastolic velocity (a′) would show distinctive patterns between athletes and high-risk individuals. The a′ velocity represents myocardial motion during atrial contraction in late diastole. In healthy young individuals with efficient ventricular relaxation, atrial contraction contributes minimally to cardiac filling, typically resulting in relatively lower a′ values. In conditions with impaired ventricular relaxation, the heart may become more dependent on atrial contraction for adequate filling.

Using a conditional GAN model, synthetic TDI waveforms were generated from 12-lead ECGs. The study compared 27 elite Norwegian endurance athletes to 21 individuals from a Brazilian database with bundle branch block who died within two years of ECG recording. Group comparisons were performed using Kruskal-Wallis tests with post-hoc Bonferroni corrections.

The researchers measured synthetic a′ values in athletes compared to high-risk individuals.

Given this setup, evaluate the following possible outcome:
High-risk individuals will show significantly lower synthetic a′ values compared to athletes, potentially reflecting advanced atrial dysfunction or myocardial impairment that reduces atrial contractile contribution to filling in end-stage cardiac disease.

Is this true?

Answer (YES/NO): NO